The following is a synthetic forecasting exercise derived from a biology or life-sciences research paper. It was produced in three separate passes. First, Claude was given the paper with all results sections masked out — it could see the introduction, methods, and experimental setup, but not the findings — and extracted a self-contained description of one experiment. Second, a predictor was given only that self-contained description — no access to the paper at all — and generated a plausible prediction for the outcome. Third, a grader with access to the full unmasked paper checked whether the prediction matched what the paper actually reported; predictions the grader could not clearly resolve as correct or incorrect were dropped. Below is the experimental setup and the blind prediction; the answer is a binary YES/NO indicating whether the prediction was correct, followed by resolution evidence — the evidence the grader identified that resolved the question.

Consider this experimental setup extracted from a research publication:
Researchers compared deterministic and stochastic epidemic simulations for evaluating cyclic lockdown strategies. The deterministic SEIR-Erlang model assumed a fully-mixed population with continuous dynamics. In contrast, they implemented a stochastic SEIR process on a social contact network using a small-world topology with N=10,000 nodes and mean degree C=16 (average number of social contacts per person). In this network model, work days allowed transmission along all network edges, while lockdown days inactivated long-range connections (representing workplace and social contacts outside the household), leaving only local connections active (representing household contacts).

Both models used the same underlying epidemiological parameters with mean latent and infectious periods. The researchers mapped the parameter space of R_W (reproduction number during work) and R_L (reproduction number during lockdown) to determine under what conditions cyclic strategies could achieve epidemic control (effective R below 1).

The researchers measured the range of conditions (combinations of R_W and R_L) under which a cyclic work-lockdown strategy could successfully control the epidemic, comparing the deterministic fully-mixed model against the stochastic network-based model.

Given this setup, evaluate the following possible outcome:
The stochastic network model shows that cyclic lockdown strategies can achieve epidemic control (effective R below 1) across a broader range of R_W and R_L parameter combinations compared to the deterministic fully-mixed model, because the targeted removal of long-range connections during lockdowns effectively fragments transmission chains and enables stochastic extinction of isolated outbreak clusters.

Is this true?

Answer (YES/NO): YES